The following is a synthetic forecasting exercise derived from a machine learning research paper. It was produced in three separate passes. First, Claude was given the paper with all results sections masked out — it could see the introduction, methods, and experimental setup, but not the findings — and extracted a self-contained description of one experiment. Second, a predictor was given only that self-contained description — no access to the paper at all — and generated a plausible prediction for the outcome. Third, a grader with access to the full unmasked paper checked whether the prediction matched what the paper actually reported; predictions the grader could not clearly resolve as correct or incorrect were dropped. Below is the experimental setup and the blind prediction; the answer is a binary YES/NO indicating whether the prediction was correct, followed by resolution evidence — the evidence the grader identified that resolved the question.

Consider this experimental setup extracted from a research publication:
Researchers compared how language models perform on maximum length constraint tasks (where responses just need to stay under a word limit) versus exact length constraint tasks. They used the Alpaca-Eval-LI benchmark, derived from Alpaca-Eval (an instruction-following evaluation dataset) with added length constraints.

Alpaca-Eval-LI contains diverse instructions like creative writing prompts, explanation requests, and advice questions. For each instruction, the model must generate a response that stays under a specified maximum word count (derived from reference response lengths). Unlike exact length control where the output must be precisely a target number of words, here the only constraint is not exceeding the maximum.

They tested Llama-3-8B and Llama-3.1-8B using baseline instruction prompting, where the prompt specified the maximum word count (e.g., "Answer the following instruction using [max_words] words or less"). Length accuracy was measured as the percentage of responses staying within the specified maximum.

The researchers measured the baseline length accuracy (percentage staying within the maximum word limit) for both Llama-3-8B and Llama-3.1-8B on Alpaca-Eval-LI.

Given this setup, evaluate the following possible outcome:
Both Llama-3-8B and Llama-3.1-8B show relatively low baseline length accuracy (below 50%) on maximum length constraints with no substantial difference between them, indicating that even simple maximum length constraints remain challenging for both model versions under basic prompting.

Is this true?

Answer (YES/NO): NO